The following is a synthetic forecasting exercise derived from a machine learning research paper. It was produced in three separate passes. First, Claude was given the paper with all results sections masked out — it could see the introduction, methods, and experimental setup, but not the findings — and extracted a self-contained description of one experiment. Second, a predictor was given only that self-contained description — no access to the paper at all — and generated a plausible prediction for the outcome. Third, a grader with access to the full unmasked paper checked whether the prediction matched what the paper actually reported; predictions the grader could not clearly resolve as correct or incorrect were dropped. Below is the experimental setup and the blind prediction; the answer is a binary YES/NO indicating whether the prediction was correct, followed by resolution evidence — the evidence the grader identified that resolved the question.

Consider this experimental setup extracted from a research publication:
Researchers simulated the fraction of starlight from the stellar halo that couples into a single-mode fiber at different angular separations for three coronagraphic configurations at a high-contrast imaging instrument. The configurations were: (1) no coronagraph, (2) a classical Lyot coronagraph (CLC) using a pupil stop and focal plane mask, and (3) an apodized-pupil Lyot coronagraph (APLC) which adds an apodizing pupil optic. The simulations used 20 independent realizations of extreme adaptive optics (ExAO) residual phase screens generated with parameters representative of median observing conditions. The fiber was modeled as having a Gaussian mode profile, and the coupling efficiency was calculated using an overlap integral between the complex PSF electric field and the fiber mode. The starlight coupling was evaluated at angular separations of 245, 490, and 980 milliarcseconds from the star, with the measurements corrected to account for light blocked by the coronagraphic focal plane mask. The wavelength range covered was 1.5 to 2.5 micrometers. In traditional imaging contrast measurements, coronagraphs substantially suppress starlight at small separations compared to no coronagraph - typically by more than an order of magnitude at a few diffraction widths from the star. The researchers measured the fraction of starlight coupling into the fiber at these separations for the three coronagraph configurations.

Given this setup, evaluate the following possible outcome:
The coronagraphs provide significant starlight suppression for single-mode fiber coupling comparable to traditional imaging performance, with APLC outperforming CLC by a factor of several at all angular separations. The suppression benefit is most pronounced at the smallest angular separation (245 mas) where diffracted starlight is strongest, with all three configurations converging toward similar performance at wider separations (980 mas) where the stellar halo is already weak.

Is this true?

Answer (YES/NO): NO